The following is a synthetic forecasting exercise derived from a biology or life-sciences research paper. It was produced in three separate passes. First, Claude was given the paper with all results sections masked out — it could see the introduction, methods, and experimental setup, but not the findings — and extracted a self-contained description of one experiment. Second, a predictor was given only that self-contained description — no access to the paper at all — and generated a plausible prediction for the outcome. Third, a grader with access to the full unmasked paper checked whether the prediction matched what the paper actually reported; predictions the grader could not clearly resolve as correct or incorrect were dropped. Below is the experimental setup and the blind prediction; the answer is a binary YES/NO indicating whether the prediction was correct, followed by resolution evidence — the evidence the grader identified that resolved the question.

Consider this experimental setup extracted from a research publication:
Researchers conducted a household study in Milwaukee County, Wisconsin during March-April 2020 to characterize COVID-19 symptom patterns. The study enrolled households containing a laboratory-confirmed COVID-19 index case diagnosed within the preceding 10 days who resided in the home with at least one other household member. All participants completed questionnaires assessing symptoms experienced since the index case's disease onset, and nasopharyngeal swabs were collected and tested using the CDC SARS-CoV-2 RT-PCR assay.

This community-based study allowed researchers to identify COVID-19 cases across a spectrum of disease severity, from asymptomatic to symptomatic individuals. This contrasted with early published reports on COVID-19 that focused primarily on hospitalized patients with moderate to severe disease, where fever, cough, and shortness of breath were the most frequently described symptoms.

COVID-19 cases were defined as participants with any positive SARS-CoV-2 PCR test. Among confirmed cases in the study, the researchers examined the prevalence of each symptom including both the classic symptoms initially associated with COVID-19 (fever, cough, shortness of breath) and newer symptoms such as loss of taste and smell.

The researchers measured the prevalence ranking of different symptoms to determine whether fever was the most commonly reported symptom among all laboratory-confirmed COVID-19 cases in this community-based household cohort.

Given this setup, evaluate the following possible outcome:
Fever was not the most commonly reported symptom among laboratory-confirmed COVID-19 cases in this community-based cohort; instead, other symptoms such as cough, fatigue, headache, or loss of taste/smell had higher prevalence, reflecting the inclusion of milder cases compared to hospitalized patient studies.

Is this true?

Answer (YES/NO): YES